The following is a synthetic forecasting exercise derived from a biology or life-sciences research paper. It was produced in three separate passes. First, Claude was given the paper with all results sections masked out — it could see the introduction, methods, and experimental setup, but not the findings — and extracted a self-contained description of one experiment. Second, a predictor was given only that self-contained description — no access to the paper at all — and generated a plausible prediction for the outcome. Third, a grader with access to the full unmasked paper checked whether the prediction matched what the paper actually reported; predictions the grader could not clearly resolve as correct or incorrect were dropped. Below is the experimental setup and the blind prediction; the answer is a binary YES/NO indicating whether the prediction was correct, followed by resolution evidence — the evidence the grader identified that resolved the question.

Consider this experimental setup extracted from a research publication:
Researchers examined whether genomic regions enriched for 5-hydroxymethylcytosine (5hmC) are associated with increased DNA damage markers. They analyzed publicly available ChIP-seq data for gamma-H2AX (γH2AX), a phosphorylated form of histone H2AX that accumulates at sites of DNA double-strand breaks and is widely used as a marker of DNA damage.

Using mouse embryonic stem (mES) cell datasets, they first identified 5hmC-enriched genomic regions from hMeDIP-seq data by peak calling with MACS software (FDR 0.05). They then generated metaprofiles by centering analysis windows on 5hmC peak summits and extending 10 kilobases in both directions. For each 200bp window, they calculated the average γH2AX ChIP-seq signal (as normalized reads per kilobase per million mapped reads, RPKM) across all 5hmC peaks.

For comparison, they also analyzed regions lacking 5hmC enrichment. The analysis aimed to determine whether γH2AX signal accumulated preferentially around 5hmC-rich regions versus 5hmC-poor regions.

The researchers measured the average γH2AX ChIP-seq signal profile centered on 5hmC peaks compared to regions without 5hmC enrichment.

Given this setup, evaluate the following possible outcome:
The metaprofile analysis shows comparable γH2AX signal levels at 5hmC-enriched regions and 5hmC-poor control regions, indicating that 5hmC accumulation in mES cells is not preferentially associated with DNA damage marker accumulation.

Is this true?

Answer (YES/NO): NO